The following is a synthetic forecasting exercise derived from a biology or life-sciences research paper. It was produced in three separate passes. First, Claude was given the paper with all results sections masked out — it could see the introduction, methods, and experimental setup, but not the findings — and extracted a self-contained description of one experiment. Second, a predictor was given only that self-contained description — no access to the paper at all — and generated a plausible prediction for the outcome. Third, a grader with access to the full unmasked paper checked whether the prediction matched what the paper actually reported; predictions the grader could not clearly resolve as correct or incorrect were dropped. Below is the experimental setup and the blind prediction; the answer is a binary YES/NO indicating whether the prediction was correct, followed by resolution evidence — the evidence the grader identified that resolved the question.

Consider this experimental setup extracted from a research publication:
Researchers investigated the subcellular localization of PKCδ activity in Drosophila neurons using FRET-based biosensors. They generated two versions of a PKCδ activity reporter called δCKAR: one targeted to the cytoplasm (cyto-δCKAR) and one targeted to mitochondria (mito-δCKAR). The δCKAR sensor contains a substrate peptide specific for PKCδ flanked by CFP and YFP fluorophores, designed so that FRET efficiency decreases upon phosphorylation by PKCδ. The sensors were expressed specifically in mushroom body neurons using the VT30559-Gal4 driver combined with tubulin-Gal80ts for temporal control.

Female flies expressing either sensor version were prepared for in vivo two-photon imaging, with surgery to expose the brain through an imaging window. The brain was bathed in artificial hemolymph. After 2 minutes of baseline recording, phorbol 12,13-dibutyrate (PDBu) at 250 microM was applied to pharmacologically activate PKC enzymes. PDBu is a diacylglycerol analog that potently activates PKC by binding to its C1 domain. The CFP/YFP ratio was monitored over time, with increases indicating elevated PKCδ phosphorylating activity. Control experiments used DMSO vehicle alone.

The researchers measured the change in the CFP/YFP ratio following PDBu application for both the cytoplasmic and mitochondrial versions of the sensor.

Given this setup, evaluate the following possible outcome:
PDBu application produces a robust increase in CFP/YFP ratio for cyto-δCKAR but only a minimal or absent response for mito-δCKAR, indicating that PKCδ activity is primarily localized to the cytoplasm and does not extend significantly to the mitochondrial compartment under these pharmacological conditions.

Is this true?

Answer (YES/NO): NO